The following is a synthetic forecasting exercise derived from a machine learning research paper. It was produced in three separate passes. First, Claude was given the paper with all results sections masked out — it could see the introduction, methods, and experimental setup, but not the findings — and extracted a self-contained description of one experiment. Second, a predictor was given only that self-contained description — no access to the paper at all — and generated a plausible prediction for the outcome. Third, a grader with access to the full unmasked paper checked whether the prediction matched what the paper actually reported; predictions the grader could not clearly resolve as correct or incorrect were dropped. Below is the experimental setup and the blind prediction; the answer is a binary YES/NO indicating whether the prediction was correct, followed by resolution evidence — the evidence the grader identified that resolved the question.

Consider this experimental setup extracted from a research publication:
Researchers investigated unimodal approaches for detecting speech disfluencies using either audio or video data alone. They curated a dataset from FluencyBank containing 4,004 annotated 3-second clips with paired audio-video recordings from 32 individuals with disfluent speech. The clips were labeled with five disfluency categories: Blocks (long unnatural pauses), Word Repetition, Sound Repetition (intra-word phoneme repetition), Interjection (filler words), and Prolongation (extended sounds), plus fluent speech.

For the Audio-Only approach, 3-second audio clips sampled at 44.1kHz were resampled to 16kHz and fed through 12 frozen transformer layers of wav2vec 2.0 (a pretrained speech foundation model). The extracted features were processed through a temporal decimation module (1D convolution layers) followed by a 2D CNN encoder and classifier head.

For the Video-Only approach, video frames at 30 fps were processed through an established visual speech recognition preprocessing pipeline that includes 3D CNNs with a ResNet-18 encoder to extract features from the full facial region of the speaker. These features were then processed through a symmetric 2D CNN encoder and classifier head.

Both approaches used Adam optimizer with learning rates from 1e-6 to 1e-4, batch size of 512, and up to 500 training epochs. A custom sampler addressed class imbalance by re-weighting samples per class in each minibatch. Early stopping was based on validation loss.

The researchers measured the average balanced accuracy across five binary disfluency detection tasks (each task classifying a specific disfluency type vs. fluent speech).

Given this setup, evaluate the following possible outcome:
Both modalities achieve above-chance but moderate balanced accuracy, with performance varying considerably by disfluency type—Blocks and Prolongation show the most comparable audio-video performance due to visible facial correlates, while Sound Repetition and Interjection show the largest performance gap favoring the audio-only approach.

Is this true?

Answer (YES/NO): NO